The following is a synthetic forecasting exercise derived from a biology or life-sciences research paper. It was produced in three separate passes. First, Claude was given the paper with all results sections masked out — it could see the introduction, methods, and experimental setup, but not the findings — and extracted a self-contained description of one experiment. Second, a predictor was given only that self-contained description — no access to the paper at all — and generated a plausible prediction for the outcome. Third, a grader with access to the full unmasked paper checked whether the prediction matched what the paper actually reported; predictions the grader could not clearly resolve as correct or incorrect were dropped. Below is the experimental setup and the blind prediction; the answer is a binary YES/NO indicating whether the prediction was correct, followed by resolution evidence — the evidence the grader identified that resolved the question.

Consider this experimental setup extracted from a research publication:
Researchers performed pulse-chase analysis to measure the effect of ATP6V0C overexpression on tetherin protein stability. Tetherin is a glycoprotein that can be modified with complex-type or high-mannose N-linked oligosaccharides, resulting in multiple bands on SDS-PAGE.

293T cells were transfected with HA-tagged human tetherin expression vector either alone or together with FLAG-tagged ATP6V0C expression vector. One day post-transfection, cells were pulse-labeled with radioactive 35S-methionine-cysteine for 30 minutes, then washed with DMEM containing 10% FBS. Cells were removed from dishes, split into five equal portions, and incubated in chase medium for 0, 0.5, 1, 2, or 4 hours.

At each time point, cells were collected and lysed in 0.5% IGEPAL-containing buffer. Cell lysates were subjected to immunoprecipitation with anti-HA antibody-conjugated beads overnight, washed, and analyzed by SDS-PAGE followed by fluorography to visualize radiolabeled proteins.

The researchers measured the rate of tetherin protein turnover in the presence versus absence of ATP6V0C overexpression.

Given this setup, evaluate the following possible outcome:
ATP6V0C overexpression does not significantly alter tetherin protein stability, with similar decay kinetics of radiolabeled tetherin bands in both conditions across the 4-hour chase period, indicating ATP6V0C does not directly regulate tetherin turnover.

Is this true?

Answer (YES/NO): NO